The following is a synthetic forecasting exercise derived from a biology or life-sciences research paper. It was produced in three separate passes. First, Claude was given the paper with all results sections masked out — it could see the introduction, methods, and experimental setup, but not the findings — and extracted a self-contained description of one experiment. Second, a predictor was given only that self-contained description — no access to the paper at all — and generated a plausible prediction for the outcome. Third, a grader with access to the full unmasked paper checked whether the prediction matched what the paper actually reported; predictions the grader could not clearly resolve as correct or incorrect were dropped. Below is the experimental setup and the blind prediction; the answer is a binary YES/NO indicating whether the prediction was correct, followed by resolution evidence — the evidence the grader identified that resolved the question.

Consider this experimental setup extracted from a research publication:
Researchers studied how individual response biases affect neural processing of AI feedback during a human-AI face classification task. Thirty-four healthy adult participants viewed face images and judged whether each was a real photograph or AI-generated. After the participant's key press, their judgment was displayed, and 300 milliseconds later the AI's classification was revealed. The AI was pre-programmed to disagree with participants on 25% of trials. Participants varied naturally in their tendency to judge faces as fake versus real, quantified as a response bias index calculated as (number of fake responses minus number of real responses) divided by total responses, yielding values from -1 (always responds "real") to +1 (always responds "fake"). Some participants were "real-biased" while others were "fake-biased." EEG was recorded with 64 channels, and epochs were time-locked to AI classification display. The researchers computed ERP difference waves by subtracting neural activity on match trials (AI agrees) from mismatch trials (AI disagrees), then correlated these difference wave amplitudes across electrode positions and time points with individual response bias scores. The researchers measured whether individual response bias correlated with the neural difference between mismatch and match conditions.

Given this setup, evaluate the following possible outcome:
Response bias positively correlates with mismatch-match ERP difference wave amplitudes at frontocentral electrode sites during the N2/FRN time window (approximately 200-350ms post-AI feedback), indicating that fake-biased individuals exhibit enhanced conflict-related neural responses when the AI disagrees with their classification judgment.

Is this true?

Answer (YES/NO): NO